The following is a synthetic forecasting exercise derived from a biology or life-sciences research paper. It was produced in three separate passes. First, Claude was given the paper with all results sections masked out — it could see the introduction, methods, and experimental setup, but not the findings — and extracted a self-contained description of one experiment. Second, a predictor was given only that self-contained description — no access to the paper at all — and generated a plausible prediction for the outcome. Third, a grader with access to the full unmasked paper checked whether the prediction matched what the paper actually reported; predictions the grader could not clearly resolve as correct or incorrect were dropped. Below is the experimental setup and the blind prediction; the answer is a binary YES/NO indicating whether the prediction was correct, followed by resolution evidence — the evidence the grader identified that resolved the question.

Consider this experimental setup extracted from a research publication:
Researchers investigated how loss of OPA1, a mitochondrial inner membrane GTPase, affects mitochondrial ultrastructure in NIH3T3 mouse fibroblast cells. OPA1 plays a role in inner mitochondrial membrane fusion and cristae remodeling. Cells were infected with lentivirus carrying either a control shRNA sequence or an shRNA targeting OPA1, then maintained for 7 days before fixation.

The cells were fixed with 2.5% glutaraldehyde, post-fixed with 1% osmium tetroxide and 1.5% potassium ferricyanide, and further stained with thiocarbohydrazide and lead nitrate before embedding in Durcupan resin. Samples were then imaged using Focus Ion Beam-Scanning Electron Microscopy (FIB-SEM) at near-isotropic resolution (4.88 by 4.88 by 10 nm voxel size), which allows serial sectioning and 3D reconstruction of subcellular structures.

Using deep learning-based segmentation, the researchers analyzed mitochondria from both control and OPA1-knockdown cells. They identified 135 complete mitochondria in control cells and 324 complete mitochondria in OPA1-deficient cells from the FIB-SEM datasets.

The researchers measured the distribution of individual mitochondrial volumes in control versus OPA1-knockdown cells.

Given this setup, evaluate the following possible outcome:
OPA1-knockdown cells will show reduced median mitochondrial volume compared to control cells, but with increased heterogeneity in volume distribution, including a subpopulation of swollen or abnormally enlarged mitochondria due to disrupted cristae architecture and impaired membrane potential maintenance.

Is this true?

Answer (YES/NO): NO